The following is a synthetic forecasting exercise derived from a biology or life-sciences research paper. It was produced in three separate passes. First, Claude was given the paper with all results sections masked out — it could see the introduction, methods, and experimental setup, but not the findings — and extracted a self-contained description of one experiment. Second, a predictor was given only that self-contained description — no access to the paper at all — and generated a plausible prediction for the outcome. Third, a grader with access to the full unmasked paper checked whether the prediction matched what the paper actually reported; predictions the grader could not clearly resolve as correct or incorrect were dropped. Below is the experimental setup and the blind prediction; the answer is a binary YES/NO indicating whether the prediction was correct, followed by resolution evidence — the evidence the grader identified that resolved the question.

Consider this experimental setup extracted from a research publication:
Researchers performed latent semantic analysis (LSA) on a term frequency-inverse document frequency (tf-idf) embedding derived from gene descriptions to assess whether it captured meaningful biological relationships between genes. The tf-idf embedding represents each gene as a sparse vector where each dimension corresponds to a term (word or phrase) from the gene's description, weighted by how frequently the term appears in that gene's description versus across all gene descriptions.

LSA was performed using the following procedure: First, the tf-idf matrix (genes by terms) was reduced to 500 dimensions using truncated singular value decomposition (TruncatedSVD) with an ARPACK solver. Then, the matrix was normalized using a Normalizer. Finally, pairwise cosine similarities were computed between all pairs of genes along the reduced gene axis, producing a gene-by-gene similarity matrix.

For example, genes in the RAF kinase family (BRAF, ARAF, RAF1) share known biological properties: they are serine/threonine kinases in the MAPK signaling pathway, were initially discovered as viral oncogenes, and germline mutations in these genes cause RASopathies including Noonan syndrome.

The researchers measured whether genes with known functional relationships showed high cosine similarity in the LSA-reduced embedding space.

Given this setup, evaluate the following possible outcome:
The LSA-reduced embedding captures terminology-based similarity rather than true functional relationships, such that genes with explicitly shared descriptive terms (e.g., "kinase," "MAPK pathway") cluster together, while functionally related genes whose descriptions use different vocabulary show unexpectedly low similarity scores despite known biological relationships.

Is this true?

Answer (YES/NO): NO